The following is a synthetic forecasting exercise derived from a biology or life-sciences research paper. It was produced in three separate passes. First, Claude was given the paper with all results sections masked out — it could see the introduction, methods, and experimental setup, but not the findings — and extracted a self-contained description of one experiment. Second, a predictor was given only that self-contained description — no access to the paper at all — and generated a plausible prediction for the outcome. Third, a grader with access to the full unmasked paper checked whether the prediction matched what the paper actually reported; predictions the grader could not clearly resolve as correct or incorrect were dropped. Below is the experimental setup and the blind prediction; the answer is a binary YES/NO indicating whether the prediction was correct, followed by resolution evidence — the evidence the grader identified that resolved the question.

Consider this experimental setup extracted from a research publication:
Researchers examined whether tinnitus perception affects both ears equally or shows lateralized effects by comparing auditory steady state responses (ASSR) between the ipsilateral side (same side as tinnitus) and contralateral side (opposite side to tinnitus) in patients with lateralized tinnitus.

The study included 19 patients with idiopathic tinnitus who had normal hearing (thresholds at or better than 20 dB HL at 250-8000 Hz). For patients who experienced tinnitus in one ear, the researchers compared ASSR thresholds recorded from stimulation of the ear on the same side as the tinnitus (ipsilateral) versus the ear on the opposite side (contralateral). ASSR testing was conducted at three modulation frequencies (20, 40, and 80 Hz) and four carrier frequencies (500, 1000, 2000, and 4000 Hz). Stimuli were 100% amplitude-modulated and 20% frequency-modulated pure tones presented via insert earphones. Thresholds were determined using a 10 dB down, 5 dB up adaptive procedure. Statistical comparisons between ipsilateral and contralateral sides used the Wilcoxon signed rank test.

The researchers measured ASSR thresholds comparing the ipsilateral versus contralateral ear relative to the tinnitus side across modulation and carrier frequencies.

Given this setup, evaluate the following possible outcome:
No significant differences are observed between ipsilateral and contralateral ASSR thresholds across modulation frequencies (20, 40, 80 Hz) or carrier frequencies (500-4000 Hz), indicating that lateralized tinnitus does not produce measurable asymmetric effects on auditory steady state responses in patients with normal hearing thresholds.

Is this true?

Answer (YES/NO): YES